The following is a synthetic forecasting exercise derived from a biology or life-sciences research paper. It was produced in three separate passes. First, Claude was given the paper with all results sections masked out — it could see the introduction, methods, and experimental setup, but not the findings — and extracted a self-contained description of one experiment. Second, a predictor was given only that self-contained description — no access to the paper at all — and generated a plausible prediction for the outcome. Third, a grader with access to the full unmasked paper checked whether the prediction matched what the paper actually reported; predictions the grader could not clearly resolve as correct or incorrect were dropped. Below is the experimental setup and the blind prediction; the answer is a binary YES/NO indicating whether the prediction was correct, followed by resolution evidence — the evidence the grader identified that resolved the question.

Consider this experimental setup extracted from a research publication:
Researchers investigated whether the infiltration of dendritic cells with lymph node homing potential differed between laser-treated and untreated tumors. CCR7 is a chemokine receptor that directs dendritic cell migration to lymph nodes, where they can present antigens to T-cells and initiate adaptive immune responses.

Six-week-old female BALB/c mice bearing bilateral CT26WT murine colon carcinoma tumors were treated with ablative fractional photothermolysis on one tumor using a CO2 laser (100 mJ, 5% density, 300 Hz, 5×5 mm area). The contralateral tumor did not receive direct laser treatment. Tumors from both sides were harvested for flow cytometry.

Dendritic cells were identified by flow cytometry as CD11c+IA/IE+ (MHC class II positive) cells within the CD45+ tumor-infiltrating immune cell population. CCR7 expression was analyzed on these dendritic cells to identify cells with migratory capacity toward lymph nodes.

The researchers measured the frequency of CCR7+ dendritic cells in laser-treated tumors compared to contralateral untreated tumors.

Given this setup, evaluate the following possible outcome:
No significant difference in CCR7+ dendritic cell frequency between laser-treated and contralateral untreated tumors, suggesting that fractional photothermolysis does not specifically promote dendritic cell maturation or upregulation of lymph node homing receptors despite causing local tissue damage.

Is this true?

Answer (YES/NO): NO